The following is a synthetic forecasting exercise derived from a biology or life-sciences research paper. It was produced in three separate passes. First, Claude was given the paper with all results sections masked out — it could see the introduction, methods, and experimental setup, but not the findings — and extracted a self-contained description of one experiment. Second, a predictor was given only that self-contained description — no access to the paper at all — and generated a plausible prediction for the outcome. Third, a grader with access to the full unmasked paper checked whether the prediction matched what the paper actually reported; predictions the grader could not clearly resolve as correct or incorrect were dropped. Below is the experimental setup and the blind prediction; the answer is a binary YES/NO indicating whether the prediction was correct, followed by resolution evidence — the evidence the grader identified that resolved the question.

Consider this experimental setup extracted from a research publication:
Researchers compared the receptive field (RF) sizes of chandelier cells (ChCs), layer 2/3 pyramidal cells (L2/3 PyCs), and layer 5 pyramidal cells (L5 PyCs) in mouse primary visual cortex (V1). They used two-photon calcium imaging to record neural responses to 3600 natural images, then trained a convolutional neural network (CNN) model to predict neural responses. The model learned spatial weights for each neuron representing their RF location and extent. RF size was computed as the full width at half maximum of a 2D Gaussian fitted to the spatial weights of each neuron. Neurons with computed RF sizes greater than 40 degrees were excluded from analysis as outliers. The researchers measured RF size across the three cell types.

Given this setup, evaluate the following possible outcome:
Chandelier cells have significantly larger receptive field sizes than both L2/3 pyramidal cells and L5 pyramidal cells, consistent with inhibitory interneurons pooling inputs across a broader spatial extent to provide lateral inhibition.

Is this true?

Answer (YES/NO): NO